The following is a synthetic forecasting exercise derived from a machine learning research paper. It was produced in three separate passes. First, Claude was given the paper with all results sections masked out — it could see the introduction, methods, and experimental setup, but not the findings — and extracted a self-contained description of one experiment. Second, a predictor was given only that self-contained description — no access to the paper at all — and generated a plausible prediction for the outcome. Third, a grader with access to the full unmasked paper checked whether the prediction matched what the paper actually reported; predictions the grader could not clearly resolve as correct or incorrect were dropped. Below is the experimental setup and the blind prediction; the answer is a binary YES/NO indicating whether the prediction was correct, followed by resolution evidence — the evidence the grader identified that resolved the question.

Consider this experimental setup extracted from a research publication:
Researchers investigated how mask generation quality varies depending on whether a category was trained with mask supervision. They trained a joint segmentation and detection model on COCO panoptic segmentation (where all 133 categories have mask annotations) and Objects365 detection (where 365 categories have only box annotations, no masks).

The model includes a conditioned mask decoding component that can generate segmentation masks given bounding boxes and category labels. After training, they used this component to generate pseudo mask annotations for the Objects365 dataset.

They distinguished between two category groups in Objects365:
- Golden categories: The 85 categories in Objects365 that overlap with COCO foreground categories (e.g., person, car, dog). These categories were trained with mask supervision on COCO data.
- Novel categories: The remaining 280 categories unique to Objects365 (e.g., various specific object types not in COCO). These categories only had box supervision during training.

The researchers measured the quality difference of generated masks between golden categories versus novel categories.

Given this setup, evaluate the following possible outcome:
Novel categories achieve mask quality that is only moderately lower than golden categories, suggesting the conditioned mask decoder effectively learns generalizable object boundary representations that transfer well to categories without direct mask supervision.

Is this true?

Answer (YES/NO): NO